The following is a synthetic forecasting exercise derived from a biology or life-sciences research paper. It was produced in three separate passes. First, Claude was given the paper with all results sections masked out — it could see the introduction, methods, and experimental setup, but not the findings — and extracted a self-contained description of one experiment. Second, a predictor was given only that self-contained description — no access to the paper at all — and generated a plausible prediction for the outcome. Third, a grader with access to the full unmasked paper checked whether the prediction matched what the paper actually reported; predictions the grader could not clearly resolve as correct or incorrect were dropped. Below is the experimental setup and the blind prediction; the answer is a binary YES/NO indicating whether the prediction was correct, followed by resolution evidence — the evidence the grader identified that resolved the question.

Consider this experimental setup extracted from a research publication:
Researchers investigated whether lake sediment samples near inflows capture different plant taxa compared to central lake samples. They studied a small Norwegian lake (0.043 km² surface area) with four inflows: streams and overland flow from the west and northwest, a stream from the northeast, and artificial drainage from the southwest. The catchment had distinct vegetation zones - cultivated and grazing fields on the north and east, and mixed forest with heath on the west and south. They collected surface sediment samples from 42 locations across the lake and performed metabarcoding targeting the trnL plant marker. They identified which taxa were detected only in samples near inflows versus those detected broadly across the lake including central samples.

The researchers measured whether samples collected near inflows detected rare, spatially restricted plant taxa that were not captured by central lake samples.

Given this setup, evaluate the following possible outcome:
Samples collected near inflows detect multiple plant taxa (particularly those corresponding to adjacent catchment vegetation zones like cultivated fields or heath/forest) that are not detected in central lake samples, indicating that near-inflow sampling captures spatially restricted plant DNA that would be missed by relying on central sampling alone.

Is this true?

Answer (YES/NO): YES